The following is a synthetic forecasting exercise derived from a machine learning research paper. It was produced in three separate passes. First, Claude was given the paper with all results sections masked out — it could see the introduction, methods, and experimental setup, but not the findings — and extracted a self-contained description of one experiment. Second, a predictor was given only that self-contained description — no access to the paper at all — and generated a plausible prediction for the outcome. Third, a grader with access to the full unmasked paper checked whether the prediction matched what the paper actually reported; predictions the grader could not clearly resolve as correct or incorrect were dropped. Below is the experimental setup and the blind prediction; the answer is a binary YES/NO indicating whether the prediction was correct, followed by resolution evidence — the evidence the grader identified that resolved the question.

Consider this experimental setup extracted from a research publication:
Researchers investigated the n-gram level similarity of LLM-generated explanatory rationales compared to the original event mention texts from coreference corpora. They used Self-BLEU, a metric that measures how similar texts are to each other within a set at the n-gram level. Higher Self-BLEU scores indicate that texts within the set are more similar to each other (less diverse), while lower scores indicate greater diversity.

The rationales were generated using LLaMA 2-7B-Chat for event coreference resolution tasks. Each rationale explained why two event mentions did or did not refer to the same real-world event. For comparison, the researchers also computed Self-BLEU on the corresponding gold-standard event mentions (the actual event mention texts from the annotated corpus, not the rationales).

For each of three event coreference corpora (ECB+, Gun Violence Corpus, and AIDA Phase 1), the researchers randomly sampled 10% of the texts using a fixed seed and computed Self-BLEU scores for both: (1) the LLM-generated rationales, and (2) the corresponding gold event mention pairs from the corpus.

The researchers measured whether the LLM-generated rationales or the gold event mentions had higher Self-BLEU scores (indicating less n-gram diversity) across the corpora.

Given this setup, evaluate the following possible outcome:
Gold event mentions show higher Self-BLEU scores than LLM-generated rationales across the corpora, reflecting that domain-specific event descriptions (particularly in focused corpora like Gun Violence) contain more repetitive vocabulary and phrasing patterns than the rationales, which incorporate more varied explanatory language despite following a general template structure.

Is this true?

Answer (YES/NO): NO